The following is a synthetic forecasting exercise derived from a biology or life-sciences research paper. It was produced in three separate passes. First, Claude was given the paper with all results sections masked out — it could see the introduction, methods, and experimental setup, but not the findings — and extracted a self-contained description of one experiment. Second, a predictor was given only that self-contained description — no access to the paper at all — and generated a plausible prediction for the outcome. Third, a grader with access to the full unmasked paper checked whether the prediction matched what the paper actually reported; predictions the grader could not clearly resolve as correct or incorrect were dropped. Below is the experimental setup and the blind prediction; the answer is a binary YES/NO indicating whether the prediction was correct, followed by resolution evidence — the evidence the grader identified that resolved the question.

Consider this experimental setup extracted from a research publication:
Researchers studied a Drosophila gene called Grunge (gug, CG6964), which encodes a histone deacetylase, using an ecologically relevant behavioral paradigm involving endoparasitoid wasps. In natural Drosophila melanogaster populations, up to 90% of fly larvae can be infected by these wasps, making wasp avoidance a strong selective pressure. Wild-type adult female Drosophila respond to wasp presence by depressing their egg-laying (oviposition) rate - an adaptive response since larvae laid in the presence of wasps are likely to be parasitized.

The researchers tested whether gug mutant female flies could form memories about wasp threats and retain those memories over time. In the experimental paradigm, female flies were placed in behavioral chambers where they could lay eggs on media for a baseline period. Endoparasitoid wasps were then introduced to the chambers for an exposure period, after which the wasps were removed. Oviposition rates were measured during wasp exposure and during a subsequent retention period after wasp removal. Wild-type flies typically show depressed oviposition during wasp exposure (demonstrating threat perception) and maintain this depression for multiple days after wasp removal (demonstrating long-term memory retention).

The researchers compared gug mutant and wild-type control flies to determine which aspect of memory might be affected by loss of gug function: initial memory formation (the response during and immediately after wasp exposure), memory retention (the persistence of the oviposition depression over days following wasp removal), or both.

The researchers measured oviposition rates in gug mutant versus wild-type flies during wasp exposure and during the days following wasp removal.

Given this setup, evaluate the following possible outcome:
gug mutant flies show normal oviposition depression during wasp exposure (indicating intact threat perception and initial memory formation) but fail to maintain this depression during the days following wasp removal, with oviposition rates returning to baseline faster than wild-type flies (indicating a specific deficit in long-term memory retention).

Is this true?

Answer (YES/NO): YES